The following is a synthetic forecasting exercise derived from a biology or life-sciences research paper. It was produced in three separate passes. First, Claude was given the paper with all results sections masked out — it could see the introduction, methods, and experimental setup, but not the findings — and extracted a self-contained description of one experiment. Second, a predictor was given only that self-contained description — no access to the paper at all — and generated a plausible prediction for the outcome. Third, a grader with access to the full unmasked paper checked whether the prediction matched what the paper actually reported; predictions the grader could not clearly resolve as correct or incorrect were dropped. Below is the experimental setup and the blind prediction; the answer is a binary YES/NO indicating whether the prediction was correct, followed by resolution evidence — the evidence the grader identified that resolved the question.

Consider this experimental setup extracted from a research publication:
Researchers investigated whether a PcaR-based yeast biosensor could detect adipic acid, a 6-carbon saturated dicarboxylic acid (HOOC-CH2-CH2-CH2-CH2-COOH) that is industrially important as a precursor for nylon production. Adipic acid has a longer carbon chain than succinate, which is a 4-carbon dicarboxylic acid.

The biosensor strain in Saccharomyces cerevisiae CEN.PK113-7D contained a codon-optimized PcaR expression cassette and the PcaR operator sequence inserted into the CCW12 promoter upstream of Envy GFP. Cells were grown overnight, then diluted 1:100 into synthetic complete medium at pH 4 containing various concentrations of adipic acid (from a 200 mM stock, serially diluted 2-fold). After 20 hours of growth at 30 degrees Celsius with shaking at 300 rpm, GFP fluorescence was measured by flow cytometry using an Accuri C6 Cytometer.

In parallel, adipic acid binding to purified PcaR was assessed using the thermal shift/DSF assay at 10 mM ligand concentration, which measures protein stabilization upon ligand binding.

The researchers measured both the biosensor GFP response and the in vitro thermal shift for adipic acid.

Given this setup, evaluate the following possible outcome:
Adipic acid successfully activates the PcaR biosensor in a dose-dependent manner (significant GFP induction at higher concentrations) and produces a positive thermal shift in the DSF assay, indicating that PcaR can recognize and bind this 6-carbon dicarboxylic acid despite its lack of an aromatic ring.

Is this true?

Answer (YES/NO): YES